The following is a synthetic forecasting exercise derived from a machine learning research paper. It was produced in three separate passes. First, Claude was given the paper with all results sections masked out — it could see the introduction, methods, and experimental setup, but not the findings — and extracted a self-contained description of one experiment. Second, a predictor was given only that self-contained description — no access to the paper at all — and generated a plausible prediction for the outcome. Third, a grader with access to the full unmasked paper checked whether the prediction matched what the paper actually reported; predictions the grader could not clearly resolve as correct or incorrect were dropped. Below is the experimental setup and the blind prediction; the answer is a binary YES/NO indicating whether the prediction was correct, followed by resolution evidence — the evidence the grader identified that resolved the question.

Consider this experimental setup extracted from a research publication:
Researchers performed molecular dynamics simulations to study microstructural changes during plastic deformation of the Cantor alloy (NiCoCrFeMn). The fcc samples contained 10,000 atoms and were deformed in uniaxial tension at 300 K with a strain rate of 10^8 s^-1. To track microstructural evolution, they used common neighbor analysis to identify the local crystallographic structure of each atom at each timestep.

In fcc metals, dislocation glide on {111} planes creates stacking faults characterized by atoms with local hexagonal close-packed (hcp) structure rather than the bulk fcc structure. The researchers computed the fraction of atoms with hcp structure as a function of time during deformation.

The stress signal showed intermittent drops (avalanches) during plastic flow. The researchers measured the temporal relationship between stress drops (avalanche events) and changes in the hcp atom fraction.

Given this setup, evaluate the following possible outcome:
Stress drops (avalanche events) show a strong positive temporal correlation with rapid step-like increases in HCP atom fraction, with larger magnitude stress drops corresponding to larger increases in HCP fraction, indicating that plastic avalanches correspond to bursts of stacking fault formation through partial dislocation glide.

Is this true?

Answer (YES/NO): YES